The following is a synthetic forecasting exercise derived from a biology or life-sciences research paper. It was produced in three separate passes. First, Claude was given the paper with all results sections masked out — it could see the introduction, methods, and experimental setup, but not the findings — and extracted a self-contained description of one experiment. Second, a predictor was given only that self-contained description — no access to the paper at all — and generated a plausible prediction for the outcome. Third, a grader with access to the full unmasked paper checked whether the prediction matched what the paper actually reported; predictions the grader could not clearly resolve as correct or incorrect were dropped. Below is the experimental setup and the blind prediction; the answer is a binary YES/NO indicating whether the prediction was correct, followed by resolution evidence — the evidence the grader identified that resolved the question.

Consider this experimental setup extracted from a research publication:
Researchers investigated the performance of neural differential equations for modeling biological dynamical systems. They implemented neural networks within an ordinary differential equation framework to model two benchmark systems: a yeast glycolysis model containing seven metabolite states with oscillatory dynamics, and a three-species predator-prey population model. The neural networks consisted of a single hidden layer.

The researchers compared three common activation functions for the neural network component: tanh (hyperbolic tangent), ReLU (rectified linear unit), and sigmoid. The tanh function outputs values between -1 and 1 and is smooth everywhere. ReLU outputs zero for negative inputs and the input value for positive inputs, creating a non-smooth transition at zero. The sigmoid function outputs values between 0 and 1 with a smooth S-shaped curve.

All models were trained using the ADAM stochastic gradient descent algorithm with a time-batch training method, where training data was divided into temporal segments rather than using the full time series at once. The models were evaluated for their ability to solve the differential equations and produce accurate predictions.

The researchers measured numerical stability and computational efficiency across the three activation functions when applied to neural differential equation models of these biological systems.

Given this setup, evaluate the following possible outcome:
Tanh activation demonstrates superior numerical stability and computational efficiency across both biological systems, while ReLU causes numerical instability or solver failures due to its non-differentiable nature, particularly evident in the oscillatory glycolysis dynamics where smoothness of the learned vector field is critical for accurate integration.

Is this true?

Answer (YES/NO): NO